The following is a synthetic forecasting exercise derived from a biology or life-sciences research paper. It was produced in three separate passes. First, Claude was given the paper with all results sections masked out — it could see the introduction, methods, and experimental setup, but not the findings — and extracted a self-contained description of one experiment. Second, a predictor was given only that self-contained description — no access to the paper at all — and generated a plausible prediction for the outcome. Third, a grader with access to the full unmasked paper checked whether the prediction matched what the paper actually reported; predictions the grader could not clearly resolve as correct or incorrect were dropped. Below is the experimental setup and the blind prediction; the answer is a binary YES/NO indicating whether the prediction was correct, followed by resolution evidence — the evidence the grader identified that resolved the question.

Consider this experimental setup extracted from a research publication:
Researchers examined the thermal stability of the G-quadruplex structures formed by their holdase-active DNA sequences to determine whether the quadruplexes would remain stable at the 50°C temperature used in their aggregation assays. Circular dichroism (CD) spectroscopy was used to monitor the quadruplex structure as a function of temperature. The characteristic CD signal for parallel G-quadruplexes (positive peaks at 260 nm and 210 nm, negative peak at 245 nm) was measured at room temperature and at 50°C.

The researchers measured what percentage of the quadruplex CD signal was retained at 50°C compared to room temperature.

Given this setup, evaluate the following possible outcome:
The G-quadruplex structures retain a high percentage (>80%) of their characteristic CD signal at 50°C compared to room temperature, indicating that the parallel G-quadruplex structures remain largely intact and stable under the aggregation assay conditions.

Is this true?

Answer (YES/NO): YES